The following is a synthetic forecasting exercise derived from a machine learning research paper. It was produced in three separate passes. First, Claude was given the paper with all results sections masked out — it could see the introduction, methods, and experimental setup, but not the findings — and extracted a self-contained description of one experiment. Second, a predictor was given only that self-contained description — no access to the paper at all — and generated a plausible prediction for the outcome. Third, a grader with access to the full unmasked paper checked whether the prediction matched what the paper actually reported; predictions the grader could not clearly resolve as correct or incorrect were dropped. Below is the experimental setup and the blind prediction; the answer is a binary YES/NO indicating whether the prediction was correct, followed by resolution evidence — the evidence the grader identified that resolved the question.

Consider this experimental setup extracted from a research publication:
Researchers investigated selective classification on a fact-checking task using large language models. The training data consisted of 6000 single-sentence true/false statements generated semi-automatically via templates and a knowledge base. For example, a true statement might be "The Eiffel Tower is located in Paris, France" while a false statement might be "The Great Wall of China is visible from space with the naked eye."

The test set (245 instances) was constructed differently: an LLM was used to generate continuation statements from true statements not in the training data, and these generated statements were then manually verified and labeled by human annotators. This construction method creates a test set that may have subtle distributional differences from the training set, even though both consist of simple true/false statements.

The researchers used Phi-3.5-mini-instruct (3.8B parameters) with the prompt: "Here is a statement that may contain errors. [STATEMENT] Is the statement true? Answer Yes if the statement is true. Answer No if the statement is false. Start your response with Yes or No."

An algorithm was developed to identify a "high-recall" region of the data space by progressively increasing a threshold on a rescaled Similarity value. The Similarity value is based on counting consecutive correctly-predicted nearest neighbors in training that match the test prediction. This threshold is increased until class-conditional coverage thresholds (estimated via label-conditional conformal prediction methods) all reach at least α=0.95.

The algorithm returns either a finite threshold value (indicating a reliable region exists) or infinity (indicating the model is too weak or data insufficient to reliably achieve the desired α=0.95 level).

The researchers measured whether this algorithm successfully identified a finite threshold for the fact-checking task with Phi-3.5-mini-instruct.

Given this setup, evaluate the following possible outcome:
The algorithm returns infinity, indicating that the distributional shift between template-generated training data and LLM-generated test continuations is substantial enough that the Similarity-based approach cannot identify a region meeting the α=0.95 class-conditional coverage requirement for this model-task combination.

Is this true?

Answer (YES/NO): NO